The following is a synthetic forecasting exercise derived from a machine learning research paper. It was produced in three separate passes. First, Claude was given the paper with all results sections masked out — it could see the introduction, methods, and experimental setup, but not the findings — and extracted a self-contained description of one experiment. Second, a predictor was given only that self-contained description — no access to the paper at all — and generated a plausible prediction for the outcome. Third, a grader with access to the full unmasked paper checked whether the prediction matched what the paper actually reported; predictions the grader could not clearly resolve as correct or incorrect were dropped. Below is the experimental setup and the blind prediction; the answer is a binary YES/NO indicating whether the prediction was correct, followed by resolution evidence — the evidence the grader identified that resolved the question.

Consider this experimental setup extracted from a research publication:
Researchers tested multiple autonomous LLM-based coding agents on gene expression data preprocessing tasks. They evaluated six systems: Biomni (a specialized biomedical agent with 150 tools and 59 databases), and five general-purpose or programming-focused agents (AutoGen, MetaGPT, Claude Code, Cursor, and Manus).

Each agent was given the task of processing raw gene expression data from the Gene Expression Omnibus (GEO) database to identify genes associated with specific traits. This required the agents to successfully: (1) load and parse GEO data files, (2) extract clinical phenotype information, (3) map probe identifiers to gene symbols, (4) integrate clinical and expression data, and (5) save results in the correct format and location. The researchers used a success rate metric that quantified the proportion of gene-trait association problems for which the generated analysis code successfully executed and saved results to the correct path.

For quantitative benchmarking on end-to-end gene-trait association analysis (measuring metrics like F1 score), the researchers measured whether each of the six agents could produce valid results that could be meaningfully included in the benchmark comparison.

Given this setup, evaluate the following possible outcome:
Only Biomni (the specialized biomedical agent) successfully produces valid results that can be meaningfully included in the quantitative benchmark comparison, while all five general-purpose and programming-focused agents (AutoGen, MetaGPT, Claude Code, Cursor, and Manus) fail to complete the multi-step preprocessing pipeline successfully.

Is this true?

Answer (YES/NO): YES